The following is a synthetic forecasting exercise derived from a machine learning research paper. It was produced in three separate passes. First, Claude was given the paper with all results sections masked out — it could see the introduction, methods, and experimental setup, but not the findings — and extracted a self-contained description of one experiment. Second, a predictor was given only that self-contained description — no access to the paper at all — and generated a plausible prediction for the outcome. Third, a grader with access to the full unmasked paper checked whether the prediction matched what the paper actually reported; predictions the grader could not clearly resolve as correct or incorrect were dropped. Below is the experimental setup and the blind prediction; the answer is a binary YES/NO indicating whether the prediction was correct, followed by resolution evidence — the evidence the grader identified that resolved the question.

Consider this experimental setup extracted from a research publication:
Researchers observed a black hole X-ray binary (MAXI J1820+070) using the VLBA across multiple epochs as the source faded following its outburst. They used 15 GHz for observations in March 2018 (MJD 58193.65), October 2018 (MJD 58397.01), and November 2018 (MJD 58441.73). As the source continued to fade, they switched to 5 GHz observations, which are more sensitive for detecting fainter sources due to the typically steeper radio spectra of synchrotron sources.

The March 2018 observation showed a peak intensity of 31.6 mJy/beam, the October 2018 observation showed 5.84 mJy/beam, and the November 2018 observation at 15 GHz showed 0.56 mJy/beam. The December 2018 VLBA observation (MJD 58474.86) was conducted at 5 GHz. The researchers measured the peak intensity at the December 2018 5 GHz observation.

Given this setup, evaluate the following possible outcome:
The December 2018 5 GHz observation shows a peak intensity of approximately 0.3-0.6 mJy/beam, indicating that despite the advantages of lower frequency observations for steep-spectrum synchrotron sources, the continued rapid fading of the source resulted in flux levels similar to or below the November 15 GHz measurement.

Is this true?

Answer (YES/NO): NO